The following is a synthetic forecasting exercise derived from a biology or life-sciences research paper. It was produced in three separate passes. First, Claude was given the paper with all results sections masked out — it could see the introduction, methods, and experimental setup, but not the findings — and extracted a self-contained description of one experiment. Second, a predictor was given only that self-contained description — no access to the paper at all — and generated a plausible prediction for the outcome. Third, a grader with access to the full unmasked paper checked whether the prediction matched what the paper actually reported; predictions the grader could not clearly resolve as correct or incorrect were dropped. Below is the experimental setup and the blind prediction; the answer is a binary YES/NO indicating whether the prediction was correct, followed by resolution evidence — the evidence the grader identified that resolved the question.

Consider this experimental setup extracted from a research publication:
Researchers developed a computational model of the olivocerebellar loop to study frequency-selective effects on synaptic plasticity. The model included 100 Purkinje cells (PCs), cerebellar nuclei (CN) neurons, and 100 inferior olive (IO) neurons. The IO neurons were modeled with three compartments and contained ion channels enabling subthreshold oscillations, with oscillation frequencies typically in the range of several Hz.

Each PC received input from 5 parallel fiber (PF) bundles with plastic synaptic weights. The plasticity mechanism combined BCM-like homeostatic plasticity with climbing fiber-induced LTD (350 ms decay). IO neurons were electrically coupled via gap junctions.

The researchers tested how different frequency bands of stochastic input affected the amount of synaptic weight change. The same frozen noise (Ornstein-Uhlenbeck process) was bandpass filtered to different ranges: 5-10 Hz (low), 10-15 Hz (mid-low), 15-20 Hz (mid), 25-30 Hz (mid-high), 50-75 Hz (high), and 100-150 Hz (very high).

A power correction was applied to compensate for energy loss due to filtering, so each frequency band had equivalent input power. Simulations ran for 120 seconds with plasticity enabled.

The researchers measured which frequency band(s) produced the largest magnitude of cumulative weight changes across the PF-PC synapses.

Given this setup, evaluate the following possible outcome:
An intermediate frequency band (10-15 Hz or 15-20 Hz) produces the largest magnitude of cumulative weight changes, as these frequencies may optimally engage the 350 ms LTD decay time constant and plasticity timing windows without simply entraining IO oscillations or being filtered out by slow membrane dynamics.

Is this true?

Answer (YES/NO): NO